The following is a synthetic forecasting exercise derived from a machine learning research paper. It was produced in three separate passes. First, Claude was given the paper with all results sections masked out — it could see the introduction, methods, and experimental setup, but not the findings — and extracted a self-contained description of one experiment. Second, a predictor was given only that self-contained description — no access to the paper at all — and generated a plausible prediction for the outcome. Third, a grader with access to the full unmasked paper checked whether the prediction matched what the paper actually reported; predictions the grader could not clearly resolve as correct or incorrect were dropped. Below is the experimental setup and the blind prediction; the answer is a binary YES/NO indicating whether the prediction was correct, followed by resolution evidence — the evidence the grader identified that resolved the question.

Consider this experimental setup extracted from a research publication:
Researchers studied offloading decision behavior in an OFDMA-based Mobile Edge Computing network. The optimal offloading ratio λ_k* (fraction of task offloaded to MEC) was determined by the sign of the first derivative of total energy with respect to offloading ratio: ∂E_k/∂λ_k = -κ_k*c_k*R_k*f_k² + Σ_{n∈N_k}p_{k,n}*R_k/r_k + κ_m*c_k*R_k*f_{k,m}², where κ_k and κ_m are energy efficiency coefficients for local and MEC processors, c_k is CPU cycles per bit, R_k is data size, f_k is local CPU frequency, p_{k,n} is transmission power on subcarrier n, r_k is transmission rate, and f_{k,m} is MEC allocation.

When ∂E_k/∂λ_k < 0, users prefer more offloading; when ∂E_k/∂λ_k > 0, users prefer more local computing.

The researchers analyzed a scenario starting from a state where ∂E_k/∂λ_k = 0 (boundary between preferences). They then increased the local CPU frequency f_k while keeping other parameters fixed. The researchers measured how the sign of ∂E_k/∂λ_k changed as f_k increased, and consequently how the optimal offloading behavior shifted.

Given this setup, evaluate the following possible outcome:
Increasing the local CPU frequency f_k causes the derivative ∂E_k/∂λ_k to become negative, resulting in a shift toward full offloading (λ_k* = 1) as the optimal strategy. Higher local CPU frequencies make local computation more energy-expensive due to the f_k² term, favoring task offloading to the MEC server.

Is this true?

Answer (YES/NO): NO